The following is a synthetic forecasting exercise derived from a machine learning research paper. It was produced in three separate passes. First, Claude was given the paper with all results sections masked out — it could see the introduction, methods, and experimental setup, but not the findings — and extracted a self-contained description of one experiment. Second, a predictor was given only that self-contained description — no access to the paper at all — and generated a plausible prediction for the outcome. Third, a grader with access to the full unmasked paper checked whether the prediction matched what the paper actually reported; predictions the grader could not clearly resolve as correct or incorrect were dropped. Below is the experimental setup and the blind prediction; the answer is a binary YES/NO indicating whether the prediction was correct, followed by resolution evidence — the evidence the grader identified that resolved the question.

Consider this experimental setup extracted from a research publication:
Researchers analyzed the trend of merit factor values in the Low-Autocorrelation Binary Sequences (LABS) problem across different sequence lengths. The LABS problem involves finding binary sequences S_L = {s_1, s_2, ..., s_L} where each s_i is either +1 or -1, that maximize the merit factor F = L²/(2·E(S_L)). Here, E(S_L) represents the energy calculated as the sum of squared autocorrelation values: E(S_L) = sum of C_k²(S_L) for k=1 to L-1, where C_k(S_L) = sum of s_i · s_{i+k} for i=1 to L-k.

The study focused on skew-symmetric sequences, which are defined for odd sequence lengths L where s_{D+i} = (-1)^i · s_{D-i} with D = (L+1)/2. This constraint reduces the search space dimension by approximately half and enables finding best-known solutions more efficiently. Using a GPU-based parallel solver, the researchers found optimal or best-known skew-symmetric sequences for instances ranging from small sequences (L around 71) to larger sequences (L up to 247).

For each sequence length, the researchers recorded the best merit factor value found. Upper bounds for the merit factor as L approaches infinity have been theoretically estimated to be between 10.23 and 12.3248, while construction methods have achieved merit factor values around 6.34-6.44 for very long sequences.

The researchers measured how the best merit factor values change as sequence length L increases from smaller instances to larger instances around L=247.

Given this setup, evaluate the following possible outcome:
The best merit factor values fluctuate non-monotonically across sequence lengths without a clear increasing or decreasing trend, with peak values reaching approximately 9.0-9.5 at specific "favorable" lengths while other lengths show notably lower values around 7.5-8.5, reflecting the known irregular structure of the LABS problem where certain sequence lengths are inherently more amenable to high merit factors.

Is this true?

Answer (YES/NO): NO